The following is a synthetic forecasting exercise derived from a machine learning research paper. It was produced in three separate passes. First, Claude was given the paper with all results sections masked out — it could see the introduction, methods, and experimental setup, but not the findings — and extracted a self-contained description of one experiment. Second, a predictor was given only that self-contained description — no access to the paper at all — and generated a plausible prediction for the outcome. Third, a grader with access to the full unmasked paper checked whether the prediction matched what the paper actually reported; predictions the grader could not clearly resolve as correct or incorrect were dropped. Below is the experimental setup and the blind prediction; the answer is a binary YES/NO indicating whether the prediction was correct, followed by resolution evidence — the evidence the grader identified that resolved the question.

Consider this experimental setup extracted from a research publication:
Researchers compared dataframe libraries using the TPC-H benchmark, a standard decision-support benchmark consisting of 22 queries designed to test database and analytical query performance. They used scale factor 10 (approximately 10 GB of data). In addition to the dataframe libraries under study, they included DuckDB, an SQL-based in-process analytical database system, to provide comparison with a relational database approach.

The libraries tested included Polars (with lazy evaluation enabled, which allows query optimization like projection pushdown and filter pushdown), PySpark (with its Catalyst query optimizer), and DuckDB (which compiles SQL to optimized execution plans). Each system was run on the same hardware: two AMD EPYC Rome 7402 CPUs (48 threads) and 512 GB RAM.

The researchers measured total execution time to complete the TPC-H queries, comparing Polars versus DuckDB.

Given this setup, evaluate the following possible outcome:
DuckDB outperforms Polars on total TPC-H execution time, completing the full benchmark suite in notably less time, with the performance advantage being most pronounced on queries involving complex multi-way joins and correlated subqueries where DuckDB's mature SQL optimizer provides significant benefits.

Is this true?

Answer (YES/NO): NO